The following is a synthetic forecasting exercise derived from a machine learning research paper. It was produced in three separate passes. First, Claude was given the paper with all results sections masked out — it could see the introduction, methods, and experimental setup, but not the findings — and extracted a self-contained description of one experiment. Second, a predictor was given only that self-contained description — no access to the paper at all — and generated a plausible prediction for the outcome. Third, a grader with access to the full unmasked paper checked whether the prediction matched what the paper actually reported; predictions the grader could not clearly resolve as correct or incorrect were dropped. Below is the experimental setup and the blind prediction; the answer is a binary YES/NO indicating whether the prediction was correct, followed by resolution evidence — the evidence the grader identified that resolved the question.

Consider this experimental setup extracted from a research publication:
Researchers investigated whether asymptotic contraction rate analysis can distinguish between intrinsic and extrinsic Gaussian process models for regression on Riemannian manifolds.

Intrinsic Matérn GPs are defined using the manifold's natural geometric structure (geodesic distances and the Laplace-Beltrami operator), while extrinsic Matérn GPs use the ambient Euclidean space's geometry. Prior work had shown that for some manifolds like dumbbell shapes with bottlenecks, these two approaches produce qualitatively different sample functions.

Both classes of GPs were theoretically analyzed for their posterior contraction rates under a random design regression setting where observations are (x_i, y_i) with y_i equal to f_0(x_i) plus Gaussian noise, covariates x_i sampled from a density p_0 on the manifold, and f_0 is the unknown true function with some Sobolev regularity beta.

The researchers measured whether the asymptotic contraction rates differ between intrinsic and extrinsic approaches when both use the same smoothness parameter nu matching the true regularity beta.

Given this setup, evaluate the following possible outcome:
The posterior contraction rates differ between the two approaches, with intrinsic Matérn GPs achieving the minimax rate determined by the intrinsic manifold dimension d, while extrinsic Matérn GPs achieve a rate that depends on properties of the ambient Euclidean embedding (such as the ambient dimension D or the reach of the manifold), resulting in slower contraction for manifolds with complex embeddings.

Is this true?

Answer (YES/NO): NO